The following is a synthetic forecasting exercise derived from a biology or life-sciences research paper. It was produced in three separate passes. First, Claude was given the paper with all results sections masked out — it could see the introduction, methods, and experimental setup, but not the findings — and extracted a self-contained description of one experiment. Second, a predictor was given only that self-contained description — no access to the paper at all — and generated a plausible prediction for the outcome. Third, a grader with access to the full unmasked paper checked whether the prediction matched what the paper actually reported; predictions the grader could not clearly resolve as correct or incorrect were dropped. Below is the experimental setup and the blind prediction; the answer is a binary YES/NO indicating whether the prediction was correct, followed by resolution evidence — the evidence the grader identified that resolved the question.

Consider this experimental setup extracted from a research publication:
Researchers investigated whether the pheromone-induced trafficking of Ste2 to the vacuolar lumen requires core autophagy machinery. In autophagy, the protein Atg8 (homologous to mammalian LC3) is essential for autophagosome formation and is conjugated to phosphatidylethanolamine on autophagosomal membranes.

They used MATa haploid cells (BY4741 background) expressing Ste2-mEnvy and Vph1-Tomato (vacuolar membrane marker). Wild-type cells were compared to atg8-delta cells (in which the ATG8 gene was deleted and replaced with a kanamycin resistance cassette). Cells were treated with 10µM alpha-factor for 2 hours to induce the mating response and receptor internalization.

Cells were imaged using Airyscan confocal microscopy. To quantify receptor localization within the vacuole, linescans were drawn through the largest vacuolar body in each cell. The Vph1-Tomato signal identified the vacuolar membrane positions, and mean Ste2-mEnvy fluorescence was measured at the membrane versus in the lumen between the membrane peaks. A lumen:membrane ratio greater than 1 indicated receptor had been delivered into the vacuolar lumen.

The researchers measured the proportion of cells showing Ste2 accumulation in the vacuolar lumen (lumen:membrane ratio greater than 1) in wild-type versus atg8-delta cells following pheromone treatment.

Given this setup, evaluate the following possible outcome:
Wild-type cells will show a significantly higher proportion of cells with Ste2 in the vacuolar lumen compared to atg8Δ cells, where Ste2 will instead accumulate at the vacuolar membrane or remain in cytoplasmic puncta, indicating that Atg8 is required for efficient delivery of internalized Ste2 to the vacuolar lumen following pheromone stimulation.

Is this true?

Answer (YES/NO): YES